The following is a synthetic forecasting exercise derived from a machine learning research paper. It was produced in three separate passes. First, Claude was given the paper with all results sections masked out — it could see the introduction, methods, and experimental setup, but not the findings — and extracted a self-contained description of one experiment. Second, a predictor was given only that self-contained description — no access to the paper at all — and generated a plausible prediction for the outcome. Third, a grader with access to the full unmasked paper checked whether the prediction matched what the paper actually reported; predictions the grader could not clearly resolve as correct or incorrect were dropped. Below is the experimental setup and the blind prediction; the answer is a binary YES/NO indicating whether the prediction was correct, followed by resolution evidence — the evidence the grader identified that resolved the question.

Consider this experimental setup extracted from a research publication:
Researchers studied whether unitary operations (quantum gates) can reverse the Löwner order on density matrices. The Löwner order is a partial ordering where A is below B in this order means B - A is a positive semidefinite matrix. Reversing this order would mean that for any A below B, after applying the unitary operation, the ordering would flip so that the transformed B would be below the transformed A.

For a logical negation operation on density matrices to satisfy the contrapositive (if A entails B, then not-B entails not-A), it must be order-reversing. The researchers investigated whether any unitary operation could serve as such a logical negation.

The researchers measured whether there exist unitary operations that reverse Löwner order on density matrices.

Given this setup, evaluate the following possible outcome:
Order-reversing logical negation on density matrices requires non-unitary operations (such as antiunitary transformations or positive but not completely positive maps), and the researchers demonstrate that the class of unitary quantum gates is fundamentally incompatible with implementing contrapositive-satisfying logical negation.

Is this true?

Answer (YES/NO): NO